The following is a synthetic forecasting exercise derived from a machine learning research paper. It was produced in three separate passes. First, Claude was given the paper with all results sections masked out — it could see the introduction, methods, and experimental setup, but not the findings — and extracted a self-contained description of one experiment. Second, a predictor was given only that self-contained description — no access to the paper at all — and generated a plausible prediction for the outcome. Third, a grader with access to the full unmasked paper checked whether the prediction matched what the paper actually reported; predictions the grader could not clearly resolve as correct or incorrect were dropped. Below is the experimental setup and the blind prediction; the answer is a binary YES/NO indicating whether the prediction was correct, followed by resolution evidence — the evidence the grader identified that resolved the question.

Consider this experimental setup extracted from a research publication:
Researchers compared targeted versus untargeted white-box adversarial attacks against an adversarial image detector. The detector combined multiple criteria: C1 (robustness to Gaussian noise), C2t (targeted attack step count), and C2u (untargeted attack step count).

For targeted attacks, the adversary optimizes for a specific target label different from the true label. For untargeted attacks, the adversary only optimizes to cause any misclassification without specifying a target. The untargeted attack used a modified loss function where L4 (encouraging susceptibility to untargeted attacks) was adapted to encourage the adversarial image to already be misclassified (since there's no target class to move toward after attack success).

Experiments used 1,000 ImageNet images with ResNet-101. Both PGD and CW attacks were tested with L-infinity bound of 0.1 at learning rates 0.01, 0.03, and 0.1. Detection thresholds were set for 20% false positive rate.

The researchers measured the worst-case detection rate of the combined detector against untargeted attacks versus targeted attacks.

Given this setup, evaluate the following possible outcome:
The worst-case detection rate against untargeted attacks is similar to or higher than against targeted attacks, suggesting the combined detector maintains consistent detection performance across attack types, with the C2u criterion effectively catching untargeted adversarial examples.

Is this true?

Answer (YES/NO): YES